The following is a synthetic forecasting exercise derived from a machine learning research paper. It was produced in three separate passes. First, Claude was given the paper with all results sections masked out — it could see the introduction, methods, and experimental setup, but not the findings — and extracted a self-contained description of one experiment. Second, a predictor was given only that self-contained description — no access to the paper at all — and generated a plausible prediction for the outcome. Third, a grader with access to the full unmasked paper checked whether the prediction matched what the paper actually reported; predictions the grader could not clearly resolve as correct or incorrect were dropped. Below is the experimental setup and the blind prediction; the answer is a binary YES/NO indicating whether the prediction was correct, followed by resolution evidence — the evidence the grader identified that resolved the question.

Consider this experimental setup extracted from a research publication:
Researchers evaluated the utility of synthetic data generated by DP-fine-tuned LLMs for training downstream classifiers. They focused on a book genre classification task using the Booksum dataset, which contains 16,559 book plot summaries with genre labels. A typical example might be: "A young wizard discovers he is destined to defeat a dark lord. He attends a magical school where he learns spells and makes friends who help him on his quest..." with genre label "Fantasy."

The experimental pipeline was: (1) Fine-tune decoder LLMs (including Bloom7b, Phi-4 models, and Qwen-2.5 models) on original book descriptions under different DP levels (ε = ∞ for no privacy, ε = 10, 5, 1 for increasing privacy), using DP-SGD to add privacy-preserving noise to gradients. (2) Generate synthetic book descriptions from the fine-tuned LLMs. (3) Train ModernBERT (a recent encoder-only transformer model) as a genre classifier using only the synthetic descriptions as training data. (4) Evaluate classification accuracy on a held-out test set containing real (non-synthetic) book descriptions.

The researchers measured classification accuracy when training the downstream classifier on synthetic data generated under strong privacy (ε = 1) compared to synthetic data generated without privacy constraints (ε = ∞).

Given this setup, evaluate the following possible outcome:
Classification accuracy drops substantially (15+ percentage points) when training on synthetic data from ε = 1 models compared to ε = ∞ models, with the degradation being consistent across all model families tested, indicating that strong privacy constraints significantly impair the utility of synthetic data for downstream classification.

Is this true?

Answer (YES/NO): YES